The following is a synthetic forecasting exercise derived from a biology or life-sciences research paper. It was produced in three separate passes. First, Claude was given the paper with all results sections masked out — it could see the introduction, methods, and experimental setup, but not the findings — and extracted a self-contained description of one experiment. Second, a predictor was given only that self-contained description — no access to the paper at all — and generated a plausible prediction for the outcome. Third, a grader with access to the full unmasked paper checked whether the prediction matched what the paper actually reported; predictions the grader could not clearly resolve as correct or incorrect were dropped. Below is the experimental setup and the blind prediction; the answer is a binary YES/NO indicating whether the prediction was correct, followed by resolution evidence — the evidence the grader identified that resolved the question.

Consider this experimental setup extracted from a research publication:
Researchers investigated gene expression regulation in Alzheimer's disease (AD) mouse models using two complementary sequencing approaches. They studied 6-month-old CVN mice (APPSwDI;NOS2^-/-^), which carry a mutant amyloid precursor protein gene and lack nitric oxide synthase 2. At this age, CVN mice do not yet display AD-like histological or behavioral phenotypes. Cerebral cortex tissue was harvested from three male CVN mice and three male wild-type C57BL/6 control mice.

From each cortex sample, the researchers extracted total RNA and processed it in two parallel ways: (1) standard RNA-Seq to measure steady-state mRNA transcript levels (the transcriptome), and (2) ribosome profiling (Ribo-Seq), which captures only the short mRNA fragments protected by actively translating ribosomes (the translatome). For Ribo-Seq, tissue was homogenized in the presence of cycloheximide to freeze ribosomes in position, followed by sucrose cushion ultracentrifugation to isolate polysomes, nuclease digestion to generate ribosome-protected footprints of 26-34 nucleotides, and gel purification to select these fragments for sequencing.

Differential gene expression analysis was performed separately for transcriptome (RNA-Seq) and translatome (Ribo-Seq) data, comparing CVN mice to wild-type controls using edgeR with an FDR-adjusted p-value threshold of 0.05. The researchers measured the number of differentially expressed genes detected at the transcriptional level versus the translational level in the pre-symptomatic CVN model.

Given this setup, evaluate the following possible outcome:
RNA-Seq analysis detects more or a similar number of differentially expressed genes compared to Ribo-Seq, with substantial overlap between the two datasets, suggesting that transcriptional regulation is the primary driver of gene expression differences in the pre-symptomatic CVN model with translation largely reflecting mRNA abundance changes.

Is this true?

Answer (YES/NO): NO